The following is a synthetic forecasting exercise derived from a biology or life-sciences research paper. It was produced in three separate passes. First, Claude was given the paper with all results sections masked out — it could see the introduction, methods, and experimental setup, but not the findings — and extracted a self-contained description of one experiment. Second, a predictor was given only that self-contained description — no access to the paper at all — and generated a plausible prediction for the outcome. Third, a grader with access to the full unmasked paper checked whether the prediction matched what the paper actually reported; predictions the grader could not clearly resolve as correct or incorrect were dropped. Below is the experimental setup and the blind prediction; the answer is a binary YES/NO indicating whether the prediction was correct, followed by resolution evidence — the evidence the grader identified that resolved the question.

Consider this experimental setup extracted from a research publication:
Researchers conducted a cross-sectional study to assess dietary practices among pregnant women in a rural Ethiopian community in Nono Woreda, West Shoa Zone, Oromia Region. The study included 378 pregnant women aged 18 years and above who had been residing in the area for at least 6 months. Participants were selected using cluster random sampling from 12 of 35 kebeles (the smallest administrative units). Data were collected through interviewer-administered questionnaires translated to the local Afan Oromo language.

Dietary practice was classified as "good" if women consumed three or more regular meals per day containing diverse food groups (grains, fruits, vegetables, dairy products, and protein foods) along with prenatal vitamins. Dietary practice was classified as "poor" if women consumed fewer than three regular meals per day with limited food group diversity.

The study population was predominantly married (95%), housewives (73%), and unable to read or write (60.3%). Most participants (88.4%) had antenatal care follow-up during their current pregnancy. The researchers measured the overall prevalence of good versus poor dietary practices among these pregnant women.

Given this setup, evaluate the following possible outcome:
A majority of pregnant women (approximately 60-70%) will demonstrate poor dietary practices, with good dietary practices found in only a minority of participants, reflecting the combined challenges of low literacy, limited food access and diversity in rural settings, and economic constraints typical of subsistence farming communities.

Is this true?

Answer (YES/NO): YES